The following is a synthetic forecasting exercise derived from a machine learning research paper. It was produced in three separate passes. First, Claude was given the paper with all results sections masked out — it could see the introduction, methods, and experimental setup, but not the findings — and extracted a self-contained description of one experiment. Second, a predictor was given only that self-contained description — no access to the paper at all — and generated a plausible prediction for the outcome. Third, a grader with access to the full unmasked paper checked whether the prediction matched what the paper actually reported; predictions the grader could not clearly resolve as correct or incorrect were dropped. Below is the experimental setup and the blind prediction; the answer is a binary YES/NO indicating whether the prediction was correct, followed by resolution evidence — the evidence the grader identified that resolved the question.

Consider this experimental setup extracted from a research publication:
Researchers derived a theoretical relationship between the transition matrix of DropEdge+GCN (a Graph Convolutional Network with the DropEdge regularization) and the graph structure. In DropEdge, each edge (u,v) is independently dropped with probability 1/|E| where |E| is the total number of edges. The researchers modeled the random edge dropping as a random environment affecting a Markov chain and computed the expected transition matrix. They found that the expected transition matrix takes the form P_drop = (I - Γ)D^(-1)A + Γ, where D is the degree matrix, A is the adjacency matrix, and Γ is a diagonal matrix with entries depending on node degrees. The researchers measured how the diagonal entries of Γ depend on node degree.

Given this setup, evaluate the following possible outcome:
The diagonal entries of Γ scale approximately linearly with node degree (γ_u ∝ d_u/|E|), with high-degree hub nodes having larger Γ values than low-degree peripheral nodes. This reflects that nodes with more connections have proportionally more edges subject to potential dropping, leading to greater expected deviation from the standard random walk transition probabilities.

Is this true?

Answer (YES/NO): NO